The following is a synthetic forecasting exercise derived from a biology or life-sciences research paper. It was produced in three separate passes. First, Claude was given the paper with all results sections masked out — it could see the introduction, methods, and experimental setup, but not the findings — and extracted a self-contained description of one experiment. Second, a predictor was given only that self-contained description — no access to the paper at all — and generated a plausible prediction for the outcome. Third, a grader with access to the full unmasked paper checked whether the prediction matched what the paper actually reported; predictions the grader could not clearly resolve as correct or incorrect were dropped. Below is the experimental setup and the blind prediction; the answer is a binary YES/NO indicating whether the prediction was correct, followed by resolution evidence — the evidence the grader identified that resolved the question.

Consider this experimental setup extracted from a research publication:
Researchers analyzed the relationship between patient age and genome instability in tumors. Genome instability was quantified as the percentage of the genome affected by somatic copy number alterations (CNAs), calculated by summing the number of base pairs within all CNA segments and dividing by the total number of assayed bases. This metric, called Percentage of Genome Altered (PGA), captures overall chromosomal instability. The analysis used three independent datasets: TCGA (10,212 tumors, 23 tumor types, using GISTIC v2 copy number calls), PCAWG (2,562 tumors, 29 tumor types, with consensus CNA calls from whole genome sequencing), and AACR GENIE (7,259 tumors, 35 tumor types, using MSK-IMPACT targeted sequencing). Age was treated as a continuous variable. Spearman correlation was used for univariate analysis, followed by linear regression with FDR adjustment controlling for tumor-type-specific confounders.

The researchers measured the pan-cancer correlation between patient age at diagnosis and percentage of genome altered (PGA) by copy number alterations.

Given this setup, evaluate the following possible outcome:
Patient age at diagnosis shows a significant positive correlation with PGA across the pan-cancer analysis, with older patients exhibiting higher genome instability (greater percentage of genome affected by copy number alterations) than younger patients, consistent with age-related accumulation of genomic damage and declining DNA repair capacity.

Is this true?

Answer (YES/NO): YES